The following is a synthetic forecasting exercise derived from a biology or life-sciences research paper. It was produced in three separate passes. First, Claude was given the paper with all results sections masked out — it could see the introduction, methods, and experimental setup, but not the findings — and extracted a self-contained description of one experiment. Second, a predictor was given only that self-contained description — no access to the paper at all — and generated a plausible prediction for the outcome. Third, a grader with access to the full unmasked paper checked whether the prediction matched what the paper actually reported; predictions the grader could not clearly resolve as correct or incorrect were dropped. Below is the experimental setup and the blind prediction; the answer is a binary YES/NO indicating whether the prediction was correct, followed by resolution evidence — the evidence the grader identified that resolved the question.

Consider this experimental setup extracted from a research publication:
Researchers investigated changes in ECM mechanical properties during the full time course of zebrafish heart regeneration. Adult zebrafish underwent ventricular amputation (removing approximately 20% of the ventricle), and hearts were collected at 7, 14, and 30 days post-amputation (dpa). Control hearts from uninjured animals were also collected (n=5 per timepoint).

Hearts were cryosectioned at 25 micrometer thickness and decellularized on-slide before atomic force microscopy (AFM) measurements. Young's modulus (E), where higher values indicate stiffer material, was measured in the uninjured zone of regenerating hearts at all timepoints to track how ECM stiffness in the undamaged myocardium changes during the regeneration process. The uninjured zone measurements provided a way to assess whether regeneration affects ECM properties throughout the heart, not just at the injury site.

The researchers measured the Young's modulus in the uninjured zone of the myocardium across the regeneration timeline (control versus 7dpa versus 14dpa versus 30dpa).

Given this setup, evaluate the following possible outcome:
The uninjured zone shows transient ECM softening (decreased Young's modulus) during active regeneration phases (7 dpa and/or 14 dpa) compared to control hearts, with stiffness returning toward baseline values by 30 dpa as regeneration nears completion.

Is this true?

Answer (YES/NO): YES